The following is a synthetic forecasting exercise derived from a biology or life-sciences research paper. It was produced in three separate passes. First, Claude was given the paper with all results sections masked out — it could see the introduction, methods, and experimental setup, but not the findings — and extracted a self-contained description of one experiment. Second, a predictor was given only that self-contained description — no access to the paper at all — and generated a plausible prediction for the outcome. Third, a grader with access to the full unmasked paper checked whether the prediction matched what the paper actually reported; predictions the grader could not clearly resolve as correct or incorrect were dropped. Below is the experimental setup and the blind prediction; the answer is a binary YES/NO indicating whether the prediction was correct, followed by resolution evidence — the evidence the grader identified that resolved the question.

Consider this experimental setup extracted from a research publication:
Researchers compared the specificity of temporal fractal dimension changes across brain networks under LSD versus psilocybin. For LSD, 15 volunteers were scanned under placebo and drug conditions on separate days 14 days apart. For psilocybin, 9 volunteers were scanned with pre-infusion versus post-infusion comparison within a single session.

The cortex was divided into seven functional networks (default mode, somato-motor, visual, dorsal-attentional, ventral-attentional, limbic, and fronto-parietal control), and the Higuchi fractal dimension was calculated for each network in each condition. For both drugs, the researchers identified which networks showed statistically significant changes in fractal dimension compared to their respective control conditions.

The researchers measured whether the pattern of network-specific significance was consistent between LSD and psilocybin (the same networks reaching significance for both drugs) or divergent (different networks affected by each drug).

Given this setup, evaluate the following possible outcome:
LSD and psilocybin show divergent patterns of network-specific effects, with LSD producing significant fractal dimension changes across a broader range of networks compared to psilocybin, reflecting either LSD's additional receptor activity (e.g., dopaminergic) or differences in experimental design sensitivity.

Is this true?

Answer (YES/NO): YES